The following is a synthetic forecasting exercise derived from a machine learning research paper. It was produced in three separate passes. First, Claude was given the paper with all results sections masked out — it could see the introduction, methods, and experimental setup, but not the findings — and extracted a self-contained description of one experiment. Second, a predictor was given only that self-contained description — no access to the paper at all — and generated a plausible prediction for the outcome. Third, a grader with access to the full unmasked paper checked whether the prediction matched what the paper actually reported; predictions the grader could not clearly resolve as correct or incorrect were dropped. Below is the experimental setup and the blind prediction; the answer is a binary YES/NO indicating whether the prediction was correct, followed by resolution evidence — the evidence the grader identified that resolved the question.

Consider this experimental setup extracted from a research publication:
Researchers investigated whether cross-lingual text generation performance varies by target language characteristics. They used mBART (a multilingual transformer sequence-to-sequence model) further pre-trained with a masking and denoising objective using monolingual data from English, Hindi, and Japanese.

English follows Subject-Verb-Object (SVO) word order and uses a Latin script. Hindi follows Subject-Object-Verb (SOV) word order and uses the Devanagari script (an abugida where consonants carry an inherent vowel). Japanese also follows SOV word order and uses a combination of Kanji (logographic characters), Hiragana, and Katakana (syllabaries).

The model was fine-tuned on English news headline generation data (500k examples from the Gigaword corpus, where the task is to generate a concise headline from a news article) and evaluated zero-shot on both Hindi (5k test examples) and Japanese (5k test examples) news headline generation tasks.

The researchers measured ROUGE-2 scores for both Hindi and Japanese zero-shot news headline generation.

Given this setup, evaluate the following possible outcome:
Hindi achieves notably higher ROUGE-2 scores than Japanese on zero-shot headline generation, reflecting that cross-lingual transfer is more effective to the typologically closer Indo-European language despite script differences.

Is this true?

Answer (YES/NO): NO